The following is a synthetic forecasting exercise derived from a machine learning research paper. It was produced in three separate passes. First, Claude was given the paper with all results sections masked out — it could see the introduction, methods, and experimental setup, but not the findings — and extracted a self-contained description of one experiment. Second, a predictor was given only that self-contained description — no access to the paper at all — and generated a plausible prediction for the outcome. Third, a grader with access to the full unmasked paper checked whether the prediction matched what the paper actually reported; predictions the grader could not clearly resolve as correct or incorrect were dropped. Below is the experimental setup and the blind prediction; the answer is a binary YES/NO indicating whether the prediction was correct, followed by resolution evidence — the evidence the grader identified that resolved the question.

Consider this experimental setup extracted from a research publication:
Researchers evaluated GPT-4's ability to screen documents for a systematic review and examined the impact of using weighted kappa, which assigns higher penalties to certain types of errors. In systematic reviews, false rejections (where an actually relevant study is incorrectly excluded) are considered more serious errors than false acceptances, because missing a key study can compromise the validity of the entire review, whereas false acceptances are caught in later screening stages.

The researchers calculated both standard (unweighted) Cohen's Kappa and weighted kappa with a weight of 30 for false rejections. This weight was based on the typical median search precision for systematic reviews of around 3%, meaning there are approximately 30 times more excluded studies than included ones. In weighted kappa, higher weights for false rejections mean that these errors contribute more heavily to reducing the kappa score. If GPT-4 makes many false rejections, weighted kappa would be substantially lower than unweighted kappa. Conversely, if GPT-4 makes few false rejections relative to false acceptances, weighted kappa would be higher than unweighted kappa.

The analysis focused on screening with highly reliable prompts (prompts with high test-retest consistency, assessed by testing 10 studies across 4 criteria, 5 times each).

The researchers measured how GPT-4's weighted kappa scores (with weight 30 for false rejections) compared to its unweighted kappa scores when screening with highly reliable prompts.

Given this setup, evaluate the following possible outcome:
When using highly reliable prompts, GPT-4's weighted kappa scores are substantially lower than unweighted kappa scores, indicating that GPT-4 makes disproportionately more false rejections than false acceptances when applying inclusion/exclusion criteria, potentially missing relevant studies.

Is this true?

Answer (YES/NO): NO